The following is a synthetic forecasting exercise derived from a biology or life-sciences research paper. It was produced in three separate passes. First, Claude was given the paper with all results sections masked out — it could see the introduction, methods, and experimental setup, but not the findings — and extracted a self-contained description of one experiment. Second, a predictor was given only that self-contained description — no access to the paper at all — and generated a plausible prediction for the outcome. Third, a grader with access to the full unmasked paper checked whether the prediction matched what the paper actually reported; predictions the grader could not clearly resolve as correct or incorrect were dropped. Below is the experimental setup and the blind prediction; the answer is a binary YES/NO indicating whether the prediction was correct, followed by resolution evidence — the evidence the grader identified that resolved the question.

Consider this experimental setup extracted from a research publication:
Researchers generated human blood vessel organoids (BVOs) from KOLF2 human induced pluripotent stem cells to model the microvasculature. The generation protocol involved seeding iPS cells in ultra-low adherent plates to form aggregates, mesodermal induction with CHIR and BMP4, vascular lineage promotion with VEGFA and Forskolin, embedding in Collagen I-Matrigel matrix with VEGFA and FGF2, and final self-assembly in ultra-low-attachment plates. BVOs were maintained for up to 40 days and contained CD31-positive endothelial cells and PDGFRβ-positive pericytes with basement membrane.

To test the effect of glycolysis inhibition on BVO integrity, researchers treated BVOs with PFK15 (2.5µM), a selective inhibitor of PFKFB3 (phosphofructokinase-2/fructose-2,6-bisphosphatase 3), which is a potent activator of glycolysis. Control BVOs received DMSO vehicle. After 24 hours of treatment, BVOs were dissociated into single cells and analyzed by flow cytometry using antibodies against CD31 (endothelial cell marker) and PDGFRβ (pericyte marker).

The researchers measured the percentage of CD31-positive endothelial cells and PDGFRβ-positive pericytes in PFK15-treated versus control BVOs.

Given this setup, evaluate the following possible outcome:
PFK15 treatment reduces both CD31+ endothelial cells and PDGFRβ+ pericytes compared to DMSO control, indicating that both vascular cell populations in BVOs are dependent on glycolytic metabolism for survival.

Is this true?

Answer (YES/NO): NO